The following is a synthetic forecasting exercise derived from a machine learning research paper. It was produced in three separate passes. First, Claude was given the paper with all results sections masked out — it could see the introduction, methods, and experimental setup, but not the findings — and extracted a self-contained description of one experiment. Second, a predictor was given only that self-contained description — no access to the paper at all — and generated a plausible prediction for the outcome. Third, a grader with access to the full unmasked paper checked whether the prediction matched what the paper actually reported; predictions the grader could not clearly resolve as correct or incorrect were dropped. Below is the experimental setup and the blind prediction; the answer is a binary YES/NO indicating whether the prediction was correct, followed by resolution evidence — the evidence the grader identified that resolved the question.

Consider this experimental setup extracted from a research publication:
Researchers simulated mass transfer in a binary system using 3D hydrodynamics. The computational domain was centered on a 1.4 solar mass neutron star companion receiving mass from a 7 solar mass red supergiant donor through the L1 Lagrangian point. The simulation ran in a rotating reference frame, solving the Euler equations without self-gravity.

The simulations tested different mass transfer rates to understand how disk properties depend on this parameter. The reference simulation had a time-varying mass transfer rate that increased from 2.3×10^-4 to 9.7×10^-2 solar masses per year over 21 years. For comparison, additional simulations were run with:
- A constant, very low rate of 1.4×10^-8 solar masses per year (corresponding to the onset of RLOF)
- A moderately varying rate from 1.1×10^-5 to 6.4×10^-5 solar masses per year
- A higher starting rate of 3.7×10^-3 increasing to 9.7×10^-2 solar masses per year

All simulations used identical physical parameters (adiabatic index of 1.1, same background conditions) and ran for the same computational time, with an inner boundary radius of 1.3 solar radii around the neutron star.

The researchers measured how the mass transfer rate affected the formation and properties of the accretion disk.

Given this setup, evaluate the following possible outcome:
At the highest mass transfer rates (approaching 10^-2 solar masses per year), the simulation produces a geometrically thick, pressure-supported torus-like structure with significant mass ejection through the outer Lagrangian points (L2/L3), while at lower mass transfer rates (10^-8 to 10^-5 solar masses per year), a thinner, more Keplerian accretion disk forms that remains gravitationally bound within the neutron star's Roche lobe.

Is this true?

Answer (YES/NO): NO